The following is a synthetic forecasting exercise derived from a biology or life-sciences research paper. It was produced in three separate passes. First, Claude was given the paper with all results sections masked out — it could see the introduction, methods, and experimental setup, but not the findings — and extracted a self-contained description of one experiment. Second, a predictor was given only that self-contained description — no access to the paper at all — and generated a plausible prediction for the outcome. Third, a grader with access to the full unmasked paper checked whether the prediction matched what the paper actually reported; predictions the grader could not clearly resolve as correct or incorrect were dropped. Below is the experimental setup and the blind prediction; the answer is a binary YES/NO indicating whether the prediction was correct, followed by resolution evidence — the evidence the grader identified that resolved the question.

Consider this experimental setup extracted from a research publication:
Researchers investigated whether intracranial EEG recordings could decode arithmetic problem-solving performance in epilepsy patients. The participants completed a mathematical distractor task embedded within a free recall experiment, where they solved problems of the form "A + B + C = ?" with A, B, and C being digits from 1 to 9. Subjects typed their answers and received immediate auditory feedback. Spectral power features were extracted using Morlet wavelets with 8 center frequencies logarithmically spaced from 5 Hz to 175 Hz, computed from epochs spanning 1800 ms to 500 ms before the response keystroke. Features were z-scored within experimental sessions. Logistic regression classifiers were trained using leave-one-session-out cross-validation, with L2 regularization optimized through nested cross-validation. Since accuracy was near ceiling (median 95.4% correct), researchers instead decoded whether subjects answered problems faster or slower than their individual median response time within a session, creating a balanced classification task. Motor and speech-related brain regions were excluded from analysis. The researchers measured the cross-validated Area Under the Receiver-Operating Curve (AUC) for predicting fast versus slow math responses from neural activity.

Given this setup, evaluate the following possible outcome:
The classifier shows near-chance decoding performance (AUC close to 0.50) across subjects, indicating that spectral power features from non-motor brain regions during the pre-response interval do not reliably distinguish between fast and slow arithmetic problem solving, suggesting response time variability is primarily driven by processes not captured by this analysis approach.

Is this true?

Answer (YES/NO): NO